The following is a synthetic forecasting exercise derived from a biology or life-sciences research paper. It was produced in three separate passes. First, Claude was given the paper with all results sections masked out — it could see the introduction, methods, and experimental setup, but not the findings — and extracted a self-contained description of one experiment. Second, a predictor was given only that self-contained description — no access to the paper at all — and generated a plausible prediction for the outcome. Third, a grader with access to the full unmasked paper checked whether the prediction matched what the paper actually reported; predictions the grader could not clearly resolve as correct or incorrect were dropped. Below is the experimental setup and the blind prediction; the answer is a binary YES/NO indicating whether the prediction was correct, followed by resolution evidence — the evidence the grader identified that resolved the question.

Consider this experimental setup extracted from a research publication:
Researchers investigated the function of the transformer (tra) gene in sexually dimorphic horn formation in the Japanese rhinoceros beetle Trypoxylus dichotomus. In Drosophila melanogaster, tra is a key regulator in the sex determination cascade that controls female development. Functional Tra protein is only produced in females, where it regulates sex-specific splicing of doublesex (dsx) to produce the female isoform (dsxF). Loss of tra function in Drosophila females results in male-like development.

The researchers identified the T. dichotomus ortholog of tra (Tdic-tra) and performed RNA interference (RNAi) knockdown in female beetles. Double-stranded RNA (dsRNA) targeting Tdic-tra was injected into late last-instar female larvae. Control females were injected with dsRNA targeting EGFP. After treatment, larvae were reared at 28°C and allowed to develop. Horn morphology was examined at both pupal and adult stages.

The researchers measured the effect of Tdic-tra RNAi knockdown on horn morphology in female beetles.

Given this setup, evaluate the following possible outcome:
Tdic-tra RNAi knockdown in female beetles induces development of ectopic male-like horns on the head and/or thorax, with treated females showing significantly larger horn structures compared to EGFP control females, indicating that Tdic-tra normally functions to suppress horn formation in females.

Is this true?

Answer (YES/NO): YES